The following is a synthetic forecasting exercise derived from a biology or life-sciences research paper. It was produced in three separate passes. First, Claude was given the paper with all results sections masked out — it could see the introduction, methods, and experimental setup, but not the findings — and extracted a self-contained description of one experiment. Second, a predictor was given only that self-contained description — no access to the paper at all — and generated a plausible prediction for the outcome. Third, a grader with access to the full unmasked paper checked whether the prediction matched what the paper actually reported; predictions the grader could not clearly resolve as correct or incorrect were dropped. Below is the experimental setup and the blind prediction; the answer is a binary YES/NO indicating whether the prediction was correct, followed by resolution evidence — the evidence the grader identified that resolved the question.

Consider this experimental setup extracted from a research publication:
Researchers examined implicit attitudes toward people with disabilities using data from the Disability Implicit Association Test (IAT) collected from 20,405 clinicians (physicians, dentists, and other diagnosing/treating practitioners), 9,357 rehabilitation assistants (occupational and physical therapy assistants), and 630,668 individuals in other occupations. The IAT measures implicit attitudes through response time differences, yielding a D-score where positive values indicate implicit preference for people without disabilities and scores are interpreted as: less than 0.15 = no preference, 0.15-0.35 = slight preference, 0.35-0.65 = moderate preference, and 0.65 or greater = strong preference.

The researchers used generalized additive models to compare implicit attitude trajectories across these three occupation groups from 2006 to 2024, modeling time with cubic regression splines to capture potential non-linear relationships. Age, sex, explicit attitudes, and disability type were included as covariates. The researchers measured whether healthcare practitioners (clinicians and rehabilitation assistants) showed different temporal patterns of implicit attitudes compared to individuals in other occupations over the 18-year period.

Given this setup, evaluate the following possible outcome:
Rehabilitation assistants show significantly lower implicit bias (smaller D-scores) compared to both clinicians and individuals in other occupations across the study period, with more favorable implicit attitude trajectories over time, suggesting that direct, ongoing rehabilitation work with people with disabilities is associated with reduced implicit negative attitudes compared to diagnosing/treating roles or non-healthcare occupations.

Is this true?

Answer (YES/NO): NO